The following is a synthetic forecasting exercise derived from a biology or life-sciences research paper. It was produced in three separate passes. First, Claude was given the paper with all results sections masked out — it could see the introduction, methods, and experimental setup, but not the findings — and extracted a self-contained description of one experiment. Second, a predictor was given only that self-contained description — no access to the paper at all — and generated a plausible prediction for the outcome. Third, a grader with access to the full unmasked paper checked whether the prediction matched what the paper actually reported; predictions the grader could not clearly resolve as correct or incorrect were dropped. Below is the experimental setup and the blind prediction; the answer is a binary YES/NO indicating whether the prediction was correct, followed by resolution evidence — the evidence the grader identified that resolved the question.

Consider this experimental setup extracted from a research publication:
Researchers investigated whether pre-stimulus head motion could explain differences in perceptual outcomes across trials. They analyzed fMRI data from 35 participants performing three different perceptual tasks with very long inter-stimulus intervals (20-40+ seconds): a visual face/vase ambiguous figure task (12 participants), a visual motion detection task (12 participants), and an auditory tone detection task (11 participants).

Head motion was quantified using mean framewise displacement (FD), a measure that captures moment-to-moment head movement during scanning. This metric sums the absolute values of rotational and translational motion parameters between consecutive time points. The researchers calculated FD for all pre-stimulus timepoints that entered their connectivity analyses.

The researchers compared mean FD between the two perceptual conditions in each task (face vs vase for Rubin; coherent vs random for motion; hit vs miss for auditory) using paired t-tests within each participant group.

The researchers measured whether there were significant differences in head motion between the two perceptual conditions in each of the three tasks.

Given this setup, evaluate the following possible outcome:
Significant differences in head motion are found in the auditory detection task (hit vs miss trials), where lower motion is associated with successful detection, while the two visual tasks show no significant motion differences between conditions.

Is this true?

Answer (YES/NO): NO